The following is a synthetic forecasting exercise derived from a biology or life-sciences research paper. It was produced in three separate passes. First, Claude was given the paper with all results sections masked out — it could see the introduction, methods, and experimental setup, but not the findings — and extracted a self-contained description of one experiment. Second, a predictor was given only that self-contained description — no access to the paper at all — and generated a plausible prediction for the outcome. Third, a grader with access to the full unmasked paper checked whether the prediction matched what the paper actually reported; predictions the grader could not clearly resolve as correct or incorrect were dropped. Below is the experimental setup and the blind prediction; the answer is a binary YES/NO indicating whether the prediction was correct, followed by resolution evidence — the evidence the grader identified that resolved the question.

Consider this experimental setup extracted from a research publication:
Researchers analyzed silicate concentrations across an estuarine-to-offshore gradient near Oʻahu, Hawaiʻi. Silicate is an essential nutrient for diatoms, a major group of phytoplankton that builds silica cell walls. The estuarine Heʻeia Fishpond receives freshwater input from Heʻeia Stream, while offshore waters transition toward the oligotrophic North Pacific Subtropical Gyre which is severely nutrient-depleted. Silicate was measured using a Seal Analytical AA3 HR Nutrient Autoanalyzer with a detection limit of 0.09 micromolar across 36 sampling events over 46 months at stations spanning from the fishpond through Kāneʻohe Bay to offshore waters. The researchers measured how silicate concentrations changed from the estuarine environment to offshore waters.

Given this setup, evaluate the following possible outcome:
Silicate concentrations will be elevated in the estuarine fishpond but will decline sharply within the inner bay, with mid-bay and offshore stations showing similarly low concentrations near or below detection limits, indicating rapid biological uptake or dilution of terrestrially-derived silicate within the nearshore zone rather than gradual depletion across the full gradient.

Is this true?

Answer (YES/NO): NO